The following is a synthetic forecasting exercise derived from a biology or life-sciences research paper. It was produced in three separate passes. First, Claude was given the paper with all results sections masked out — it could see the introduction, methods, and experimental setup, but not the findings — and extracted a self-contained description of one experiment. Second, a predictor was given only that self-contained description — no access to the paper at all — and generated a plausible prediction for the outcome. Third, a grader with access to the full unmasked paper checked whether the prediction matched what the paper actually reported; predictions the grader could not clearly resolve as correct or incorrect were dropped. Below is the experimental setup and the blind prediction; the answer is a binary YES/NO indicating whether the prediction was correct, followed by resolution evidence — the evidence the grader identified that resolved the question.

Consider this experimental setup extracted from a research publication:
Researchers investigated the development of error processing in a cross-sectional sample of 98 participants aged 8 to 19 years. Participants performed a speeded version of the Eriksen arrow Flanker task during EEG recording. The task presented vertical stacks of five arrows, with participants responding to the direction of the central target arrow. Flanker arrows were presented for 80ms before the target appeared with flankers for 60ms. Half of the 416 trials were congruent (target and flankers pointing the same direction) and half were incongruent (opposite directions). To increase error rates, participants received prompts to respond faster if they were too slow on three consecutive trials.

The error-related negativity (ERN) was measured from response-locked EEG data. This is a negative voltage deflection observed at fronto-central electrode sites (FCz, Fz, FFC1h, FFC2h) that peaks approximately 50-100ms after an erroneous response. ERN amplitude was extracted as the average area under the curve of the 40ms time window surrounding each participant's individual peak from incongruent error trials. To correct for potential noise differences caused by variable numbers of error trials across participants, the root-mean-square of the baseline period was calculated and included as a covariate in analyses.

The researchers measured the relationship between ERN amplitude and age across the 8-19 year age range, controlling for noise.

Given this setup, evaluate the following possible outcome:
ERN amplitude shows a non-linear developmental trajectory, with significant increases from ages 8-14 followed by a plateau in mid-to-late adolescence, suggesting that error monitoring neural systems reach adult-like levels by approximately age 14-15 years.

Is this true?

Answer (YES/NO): NO